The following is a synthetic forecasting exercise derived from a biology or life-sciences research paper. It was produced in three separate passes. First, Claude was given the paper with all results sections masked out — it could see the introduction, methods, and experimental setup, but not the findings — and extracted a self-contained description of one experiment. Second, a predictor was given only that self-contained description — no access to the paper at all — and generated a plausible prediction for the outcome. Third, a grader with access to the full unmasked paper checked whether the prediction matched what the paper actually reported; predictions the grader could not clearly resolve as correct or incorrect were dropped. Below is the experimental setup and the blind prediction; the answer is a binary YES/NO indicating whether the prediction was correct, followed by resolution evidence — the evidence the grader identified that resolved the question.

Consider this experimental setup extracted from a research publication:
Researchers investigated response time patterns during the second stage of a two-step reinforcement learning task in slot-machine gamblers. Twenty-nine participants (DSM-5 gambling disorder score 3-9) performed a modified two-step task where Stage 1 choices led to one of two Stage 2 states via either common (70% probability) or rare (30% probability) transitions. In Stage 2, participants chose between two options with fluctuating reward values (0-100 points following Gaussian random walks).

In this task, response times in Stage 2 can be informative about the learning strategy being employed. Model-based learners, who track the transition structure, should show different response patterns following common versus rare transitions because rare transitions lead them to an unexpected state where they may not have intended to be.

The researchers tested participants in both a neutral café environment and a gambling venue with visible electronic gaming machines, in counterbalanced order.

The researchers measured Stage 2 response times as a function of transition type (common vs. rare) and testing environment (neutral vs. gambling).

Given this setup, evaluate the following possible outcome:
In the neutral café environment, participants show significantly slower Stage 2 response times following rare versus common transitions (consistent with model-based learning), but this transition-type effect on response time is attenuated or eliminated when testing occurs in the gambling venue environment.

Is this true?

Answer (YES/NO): NO